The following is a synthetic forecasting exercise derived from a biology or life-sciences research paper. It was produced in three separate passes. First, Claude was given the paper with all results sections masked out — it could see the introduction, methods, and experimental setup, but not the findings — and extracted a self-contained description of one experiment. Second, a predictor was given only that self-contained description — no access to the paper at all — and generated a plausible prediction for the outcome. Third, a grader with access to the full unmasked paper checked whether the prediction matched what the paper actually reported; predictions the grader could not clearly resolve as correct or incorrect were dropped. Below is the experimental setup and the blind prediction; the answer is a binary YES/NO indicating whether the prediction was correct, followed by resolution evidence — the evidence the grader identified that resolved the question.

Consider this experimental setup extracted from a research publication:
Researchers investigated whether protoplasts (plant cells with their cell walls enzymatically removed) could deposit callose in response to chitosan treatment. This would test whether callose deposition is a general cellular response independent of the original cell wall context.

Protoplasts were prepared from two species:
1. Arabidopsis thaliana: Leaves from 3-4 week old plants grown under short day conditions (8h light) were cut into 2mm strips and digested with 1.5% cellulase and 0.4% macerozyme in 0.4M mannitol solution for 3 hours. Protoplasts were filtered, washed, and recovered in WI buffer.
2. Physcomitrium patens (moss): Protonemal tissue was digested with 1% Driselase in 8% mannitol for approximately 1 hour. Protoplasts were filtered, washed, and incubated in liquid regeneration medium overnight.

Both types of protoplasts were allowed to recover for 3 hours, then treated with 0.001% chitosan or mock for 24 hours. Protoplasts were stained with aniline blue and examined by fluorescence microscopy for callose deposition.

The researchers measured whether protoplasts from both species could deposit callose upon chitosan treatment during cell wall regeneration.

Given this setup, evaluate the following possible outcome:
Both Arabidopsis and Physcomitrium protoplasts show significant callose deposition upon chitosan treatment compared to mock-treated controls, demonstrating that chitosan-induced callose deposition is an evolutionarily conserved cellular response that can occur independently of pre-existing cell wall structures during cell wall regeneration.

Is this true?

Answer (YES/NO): NO